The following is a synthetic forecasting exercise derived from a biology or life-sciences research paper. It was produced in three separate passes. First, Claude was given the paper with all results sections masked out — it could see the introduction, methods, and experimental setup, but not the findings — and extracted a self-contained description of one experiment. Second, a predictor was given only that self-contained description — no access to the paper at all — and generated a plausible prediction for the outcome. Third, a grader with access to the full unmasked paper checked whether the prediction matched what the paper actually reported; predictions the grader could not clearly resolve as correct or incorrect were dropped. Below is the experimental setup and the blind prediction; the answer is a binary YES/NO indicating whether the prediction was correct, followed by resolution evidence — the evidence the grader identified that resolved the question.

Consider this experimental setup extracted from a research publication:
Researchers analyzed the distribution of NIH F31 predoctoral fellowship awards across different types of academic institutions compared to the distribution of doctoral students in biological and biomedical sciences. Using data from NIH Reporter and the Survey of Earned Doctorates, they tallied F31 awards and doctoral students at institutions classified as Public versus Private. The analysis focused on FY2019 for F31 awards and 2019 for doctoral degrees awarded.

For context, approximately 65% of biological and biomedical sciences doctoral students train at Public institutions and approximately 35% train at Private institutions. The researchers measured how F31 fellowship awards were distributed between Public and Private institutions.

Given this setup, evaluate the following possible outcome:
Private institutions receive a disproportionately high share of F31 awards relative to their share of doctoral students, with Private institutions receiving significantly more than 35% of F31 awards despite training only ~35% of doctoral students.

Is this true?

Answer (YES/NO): YES